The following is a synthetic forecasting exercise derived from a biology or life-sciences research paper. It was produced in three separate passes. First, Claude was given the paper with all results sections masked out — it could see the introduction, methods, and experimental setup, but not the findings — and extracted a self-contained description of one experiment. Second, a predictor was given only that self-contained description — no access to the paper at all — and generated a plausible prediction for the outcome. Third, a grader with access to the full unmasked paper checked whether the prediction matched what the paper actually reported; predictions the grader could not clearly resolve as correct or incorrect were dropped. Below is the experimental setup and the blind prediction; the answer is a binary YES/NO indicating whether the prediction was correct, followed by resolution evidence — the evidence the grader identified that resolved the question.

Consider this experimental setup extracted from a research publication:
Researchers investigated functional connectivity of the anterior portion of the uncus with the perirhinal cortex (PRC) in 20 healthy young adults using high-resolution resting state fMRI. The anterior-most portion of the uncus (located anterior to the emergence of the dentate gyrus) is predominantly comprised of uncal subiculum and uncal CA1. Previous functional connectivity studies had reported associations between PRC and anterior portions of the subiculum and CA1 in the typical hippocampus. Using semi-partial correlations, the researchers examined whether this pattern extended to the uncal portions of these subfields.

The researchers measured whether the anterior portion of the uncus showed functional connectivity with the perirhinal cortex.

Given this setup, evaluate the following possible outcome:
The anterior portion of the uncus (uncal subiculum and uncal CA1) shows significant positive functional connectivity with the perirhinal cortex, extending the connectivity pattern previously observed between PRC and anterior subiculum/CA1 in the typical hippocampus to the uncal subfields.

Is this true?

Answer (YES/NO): YES